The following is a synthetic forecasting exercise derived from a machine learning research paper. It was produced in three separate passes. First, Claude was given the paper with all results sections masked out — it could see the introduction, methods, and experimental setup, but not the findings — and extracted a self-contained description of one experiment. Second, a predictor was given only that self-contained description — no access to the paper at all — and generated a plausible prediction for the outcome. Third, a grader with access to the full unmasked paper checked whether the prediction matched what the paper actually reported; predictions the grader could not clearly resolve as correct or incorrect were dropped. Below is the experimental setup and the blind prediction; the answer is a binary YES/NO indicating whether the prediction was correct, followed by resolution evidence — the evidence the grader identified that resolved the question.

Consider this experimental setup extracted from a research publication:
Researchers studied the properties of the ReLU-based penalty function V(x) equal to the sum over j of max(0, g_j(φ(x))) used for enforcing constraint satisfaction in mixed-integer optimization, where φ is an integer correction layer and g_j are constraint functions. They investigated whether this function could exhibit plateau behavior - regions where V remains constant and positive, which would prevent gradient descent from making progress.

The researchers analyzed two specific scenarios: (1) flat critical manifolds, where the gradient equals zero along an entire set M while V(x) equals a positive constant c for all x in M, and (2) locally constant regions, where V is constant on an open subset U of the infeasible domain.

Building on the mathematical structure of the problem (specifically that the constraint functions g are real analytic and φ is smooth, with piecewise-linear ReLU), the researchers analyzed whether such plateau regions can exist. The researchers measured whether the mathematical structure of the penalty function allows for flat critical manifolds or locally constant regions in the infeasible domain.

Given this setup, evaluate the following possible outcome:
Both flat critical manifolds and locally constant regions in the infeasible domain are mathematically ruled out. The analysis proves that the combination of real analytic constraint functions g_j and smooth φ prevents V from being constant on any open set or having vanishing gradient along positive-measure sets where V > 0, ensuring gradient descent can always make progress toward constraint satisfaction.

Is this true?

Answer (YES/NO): NO